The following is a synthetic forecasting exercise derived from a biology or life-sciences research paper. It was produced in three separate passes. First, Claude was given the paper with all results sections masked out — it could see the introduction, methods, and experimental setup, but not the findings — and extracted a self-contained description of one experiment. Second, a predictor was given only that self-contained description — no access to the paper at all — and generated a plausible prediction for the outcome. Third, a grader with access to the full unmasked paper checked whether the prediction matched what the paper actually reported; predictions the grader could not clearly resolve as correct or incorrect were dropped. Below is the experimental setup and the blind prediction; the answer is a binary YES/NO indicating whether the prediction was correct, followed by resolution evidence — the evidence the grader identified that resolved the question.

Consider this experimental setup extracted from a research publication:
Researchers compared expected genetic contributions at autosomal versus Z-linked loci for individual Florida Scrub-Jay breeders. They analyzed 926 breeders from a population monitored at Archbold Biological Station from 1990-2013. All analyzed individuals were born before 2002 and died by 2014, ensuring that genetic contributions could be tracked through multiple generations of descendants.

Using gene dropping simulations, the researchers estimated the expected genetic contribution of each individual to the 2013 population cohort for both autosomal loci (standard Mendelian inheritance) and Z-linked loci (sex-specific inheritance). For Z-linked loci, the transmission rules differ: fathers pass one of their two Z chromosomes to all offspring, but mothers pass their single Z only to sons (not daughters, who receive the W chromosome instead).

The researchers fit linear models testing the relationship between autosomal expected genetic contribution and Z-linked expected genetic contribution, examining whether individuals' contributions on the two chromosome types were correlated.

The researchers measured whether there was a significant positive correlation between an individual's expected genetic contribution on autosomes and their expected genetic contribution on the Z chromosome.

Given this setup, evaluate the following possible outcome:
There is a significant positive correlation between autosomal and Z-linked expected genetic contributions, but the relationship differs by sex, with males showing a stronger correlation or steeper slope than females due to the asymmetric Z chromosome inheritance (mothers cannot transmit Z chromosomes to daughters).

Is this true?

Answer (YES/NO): YES